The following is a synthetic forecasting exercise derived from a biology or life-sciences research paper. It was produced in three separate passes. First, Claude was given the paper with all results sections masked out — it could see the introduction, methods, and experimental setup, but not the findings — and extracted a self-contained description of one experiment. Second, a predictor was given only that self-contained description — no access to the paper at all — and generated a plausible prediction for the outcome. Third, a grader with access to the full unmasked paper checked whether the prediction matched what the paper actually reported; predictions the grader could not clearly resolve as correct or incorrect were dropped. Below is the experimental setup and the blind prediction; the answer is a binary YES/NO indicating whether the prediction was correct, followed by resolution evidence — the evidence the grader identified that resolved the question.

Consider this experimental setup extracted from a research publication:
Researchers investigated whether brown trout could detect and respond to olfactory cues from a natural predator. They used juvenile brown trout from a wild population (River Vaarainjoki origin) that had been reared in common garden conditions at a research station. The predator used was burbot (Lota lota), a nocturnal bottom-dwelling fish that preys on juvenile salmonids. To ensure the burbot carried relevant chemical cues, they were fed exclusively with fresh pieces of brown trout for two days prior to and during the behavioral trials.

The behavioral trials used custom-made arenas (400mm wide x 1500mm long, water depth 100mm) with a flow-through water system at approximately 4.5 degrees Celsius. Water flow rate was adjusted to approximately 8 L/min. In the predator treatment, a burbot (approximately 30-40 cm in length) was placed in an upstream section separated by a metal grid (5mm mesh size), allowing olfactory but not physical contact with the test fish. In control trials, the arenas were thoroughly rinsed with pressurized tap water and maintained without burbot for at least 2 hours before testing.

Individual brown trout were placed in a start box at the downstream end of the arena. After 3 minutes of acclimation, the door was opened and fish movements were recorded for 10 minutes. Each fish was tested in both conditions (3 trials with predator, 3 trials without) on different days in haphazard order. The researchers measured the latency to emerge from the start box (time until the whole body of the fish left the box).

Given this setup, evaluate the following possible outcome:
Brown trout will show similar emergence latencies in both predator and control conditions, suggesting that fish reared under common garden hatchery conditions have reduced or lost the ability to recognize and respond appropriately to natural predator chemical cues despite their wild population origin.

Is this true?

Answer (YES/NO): YES